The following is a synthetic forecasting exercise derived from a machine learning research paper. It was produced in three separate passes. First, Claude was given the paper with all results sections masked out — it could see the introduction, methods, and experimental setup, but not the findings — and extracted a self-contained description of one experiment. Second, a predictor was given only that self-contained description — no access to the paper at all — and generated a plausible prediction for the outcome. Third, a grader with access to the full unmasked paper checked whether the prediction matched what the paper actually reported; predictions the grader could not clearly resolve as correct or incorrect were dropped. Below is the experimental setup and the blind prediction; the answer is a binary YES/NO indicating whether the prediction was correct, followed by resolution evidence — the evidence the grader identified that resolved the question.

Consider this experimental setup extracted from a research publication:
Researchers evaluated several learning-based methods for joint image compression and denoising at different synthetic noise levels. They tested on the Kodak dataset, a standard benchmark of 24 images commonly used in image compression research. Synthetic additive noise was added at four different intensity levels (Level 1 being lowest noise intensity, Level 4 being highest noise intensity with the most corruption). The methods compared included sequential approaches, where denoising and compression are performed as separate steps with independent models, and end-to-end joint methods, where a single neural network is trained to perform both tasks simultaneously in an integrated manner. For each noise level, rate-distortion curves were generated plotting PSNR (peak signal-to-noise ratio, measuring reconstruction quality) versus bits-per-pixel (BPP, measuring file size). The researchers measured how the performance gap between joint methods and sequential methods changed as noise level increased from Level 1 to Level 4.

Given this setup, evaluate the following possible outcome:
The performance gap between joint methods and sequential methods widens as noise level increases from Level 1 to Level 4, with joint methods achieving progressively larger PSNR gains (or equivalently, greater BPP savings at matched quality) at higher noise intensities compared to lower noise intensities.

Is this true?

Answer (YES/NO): YES